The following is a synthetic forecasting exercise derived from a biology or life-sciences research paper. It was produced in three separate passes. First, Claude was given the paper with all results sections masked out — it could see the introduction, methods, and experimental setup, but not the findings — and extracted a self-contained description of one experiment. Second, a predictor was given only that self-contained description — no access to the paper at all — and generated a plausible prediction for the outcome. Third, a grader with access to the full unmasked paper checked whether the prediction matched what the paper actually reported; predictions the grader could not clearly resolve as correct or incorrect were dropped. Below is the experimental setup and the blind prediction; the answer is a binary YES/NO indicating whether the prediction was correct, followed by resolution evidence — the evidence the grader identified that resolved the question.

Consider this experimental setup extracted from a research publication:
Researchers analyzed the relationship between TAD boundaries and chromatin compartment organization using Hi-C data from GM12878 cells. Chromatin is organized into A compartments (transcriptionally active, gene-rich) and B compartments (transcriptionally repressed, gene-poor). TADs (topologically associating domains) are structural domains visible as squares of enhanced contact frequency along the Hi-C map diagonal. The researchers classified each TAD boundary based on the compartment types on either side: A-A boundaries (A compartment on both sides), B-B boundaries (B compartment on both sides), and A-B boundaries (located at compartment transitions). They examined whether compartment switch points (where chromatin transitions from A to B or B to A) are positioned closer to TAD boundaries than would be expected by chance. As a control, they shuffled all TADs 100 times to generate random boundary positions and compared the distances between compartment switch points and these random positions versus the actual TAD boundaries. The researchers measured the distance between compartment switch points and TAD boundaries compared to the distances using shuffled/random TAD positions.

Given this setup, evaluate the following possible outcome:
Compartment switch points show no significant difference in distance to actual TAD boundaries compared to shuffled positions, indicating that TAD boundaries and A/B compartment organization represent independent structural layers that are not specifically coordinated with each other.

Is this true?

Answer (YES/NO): NO